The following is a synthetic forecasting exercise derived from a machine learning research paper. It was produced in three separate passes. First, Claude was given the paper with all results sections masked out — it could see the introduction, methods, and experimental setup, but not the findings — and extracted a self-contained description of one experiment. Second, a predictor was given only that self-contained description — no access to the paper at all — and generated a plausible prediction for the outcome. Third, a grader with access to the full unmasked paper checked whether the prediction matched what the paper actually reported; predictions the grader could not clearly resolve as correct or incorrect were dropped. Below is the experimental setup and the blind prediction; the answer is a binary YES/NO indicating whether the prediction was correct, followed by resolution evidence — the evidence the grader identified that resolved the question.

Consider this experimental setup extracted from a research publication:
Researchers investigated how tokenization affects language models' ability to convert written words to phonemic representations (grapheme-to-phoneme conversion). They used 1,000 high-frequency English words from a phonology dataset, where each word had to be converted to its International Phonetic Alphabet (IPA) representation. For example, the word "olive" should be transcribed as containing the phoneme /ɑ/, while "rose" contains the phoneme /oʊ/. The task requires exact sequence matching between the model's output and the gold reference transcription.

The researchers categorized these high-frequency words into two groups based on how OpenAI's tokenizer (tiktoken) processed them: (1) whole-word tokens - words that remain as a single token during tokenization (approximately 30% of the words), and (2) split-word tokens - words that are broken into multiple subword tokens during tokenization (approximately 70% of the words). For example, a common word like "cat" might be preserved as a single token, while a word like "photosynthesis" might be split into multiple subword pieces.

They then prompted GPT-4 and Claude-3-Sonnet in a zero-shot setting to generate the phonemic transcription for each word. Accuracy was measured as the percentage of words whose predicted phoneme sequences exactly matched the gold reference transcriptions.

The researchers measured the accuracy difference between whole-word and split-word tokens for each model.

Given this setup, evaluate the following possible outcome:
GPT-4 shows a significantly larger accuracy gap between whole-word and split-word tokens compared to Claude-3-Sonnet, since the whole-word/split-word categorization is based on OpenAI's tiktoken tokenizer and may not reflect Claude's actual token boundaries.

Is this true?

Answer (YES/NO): NO